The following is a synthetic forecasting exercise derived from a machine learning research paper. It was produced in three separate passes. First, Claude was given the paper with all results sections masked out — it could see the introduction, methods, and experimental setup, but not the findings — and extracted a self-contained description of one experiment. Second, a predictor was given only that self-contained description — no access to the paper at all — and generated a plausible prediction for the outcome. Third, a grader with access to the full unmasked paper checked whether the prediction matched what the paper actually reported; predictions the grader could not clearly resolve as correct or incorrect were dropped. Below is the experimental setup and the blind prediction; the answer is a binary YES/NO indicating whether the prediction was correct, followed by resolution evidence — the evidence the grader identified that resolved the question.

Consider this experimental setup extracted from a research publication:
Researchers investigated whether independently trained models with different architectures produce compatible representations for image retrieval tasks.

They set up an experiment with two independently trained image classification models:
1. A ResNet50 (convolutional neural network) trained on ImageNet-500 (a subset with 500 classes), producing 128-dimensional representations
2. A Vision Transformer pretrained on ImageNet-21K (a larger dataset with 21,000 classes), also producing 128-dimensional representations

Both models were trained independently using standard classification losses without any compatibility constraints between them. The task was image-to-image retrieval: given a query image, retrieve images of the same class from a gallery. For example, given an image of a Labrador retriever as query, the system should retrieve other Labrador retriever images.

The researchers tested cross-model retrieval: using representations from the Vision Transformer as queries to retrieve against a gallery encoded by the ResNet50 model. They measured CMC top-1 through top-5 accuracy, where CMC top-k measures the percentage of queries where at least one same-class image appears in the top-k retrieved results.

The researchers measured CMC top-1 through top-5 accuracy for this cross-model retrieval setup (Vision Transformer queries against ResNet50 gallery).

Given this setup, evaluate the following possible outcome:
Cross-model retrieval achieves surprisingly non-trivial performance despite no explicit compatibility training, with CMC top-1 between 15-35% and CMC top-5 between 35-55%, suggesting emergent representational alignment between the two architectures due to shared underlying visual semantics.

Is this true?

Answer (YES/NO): NO